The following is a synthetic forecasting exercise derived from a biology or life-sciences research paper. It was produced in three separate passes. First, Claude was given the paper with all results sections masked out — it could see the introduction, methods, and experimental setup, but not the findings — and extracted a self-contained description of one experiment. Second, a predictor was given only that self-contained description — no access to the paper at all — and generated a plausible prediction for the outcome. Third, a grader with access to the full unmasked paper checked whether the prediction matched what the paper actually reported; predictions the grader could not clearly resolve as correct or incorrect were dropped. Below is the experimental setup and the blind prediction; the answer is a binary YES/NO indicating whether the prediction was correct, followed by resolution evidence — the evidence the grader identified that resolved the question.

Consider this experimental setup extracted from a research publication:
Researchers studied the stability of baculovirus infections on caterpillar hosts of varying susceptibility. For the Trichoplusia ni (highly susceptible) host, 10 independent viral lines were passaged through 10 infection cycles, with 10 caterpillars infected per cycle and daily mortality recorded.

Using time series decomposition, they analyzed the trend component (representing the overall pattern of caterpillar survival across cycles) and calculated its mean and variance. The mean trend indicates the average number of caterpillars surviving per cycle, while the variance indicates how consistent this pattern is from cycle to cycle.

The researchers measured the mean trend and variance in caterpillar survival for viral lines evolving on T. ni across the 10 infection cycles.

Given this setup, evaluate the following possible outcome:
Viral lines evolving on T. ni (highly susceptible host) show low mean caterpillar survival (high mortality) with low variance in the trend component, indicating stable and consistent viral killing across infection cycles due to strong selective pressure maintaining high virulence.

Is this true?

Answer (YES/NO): YES